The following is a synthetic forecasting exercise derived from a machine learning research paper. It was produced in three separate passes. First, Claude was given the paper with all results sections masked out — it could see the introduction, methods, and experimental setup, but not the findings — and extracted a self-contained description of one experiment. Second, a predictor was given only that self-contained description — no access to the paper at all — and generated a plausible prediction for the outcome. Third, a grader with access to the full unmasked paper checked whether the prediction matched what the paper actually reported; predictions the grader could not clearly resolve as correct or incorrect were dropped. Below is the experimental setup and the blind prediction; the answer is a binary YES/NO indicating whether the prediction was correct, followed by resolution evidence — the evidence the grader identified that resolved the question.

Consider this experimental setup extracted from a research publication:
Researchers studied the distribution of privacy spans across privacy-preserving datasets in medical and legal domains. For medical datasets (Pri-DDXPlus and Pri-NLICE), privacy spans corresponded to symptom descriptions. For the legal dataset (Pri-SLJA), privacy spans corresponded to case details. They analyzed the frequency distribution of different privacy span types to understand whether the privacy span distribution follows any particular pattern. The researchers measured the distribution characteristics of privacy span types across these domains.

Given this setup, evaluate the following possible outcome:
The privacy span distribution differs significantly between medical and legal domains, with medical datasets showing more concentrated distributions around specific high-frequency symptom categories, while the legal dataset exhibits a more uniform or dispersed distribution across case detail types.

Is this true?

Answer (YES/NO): NO